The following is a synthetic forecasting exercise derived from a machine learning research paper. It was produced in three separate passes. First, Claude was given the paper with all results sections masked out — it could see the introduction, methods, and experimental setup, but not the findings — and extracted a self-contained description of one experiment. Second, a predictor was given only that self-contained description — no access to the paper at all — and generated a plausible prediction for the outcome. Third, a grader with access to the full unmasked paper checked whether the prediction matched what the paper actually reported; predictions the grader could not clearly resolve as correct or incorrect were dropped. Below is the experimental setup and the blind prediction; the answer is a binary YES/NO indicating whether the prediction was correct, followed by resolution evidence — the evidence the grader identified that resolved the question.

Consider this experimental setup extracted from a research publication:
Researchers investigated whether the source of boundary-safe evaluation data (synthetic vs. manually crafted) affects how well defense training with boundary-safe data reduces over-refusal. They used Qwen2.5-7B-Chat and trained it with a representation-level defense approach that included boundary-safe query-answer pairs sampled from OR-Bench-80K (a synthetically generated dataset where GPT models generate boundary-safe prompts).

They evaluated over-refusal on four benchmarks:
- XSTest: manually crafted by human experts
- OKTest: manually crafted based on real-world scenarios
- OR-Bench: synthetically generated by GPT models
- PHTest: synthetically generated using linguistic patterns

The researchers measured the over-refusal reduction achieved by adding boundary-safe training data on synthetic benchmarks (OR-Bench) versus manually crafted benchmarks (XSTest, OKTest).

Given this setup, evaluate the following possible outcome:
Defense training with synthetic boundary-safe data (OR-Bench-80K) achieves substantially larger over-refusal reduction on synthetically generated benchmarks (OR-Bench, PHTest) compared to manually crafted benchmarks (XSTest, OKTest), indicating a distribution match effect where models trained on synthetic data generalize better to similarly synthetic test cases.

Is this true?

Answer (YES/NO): YES